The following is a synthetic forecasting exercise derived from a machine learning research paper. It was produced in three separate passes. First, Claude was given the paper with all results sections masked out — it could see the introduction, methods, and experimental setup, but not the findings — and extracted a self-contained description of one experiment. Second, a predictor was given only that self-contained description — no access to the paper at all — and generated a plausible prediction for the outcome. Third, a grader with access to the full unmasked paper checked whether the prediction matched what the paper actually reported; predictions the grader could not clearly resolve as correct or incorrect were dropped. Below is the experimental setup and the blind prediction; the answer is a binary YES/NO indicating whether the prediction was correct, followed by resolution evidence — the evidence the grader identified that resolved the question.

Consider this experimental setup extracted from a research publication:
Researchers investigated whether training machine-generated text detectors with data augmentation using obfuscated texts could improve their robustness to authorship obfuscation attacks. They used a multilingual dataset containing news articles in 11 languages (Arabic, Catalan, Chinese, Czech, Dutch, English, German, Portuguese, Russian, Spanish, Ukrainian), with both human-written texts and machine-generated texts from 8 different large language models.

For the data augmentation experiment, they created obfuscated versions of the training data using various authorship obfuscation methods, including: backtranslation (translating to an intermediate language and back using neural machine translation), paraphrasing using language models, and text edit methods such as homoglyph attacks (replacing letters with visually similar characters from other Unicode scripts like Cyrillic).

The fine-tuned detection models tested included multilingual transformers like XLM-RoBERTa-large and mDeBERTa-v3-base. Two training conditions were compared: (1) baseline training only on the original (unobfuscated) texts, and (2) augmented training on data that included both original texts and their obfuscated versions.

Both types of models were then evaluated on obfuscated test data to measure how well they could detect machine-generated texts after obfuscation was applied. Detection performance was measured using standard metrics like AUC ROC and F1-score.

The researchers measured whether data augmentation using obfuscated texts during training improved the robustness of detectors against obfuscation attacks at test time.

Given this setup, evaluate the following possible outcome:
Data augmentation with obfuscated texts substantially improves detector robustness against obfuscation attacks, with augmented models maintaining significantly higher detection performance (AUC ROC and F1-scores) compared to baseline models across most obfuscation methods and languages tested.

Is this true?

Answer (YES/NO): NO